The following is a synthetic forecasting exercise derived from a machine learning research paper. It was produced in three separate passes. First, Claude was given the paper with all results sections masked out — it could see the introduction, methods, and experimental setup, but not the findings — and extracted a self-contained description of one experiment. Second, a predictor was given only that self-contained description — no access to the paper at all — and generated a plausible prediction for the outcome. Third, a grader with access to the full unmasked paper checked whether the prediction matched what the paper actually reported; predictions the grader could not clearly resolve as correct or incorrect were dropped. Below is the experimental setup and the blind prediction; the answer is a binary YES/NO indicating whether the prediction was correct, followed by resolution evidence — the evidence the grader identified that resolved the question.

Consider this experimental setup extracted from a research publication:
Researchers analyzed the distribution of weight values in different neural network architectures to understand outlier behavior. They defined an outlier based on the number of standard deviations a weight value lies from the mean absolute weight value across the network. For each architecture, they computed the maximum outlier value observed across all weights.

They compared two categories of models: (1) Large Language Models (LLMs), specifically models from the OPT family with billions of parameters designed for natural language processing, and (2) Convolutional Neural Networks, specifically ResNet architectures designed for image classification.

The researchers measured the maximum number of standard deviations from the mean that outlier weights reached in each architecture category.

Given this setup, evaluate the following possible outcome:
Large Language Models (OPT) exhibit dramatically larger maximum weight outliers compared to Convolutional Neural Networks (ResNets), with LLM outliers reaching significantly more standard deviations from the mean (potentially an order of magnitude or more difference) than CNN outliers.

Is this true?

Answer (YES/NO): YES